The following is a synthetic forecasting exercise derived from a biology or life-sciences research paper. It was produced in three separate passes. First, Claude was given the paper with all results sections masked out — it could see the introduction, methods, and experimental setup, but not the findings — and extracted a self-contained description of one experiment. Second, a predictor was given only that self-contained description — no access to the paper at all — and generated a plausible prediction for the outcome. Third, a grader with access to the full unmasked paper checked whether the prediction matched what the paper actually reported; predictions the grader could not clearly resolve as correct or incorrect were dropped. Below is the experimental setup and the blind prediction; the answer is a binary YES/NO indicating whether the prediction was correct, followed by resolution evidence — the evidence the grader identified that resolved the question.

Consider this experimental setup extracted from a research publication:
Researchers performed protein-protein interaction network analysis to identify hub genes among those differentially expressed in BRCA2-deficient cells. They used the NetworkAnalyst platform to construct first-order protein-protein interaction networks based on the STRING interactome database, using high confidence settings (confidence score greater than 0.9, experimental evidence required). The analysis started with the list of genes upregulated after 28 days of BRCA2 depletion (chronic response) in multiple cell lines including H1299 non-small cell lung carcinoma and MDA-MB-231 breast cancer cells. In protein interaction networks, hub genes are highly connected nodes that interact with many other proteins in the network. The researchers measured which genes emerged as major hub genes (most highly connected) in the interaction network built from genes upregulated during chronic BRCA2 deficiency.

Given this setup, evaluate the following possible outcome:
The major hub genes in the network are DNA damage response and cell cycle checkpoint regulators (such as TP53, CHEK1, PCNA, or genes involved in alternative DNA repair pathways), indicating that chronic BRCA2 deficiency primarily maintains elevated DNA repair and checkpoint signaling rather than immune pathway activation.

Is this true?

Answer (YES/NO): NO